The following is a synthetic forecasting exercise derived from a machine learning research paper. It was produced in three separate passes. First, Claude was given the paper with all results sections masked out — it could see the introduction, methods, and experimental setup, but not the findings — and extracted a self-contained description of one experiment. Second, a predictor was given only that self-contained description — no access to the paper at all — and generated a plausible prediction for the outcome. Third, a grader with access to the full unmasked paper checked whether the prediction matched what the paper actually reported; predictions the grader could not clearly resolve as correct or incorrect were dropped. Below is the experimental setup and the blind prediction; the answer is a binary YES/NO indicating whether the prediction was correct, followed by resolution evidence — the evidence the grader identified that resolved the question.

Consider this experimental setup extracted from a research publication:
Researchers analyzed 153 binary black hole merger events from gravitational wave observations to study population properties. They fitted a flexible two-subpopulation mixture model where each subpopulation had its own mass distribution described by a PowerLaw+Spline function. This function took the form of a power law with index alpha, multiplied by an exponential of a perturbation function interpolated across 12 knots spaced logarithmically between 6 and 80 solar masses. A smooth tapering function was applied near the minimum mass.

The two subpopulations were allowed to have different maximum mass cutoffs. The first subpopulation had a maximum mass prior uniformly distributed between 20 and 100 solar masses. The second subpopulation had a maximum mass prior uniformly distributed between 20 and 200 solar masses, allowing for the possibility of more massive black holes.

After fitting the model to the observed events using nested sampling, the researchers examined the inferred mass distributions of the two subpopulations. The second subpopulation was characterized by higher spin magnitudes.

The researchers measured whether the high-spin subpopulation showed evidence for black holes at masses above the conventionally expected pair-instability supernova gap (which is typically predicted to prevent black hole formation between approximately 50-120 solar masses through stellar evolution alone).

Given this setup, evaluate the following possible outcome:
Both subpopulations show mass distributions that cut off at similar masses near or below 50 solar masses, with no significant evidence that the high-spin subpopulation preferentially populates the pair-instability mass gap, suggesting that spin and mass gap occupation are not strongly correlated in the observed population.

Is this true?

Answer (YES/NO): NO